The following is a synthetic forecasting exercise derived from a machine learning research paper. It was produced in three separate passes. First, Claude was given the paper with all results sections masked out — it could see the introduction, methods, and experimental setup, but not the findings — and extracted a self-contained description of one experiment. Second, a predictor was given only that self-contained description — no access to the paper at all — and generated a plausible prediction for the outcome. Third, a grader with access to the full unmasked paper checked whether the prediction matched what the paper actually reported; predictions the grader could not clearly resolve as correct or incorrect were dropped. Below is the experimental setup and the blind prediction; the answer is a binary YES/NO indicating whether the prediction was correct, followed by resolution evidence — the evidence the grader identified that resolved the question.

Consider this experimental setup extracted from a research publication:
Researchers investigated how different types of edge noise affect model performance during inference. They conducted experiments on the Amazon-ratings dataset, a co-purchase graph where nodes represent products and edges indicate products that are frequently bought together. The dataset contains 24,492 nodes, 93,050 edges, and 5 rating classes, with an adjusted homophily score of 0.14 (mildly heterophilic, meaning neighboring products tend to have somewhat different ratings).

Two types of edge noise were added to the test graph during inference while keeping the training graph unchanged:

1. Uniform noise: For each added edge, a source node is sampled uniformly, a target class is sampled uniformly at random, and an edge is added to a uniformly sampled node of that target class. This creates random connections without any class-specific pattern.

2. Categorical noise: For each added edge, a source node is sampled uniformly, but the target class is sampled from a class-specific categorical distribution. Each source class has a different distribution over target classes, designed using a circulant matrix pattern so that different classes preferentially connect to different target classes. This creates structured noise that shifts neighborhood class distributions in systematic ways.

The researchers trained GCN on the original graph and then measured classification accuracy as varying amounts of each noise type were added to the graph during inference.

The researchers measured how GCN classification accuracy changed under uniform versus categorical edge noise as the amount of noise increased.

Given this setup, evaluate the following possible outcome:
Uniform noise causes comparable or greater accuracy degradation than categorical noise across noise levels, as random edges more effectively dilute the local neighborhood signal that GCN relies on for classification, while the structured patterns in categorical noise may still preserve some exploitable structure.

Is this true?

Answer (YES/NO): NO